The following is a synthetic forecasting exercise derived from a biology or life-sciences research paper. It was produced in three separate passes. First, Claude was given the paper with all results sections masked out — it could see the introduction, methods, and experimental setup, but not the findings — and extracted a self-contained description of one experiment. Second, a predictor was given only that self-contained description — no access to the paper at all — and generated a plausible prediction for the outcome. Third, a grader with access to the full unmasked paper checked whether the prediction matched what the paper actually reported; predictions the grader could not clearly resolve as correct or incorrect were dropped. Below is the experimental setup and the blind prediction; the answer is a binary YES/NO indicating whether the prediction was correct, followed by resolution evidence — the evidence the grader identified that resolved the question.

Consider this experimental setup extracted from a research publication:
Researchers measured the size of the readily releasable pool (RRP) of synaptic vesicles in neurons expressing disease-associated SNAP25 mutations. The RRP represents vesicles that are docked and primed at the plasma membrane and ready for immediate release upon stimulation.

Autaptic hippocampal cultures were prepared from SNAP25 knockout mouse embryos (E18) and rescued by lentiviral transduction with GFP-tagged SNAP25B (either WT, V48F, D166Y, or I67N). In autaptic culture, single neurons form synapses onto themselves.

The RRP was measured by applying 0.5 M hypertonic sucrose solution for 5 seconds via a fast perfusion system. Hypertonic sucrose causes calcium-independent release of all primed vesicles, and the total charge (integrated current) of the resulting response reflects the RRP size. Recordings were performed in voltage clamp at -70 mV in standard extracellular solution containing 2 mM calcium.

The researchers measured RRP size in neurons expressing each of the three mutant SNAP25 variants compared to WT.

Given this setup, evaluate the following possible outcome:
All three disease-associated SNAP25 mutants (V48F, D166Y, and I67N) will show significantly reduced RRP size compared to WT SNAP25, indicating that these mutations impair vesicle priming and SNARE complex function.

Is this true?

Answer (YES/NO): NO